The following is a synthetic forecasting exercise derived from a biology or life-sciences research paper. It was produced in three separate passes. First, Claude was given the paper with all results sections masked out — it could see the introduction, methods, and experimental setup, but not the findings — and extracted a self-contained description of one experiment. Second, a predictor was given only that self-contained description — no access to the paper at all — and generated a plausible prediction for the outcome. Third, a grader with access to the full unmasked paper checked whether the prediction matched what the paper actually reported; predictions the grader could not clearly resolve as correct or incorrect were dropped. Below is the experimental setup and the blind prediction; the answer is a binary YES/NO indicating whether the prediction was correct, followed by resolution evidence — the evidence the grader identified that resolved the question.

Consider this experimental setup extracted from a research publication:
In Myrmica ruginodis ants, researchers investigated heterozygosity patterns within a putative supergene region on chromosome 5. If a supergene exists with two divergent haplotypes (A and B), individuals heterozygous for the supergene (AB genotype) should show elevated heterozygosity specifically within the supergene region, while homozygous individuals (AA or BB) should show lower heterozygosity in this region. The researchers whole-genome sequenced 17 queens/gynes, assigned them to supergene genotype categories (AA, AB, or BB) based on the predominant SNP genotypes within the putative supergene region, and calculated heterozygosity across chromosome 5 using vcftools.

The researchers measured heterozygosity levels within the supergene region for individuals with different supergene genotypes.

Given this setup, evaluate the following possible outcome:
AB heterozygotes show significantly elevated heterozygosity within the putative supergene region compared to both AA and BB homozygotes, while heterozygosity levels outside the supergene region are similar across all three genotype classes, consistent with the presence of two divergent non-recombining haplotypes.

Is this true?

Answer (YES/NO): YES